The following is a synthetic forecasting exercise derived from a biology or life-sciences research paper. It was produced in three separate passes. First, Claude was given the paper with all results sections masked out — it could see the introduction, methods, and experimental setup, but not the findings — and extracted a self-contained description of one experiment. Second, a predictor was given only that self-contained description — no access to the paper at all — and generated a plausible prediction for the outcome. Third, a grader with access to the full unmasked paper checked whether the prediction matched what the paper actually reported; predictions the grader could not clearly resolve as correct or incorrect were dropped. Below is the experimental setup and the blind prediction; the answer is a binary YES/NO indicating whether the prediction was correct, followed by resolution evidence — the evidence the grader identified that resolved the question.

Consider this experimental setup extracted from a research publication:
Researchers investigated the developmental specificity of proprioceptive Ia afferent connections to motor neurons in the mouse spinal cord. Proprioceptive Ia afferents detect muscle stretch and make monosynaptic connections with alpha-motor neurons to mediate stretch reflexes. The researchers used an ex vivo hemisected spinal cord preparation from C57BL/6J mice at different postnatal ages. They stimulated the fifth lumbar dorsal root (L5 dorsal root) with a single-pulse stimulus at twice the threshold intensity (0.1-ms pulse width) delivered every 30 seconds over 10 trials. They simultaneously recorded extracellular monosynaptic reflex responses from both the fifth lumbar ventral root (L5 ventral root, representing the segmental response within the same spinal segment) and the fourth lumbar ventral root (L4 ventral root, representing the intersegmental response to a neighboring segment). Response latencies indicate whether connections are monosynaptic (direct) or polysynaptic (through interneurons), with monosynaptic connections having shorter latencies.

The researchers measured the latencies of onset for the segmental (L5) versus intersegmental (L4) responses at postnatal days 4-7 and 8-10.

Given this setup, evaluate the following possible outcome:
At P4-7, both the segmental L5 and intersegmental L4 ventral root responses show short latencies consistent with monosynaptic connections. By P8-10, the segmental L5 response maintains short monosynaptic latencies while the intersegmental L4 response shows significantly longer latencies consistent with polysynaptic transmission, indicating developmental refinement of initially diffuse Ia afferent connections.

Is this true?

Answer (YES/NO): NO